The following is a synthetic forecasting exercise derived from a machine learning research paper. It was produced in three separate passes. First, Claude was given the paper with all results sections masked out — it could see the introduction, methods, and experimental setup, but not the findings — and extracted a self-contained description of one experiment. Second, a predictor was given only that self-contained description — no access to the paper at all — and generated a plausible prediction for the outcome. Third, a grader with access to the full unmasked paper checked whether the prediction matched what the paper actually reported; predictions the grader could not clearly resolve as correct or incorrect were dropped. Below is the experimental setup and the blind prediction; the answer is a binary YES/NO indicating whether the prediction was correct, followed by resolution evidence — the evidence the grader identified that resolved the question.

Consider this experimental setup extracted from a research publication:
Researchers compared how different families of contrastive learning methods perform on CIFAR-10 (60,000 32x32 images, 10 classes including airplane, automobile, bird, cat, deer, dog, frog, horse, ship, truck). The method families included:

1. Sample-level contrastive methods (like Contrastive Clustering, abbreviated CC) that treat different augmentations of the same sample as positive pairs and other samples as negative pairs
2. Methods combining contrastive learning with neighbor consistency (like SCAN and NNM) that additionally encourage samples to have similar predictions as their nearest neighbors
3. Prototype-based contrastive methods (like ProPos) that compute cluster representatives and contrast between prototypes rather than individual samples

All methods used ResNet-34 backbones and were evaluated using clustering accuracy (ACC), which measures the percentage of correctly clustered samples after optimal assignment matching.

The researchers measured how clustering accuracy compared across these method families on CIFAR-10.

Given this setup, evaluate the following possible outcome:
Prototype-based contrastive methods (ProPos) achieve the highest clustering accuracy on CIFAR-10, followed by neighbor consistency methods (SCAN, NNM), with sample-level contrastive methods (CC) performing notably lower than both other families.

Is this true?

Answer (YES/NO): YES